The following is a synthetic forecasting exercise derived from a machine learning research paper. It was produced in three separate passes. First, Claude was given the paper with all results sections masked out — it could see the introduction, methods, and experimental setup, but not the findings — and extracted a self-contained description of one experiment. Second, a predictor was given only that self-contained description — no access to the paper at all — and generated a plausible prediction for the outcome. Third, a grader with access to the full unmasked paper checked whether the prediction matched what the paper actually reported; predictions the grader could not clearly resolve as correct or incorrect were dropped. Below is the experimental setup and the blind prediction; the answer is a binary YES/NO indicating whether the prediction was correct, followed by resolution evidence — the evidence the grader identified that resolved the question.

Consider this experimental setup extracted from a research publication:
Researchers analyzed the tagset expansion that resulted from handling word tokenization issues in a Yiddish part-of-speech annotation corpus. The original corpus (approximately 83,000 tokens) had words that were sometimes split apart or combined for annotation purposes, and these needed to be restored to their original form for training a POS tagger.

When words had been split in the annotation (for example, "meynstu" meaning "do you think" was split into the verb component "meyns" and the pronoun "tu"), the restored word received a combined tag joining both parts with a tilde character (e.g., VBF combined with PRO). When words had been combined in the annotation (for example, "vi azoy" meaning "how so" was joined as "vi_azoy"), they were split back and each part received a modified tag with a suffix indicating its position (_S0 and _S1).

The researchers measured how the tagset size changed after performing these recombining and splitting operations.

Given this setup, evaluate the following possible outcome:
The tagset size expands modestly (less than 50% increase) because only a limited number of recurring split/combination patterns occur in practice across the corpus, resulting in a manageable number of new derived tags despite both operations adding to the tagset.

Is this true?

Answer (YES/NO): NO